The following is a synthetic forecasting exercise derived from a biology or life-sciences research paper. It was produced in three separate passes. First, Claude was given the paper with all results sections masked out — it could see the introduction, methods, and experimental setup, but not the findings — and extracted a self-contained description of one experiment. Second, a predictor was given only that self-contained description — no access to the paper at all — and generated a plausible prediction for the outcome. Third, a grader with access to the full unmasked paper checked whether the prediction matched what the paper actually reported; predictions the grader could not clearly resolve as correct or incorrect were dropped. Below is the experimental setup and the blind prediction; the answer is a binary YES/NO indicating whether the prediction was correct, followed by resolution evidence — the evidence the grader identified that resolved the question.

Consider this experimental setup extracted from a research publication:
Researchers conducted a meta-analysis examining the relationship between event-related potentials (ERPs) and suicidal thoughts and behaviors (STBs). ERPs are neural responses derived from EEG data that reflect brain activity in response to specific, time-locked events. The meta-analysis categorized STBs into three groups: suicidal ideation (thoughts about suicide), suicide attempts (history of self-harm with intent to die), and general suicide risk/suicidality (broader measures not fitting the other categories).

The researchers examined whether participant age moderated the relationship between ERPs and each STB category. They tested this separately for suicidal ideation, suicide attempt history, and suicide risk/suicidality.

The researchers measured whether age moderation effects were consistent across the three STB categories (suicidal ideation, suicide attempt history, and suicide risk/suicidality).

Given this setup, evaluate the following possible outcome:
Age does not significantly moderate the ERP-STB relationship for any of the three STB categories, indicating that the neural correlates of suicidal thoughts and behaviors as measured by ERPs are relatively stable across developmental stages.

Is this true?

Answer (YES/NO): NO